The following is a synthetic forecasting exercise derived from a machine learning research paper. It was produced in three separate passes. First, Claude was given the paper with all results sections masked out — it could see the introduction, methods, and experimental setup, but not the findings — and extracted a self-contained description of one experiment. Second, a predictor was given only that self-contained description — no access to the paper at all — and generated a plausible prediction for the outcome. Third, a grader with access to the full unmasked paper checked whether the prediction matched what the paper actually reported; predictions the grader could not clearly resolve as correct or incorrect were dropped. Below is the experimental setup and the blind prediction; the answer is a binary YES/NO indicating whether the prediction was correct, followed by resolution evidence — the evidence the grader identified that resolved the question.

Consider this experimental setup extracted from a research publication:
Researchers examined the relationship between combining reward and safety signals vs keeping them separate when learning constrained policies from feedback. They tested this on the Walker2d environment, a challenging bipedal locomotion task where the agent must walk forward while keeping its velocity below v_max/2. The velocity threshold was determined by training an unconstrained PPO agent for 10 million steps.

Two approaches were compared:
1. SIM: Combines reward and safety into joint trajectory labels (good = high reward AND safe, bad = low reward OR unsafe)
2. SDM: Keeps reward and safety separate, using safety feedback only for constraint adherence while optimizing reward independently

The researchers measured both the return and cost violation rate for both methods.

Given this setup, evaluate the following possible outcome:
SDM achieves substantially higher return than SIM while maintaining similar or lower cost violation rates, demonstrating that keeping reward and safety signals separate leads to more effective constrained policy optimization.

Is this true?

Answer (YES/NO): NO